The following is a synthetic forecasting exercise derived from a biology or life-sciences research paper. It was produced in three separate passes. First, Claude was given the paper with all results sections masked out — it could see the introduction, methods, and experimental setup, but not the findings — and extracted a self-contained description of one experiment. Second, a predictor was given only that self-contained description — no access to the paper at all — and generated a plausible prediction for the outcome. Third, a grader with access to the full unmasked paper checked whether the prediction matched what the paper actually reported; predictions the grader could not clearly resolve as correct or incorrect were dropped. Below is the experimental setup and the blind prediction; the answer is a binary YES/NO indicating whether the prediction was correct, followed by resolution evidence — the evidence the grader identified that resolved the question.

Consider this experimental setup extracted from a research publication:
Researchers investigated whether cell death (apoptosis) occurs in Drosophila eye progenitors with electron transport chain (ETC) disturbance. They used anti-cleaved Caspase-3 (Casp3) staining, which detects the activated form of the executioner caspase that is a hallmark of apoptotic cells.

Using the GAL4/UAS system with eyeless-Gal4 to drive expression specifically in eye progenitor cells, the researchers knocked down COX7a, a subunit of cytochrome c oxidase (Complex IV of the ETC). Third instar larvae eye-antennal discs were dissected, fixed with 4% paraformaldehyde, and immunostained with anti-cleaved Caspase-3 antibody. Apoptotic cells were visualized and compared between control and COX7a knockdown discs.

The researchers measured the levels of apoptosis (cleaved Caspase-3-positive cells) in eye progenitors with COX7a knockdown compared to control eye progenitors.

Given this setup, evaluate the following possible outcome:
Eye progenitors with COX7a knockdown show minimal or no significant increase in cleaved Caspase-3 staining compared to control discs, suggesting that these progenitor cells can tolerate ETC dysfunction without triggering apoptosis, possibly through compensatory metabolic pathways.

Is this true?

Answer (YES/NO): YES